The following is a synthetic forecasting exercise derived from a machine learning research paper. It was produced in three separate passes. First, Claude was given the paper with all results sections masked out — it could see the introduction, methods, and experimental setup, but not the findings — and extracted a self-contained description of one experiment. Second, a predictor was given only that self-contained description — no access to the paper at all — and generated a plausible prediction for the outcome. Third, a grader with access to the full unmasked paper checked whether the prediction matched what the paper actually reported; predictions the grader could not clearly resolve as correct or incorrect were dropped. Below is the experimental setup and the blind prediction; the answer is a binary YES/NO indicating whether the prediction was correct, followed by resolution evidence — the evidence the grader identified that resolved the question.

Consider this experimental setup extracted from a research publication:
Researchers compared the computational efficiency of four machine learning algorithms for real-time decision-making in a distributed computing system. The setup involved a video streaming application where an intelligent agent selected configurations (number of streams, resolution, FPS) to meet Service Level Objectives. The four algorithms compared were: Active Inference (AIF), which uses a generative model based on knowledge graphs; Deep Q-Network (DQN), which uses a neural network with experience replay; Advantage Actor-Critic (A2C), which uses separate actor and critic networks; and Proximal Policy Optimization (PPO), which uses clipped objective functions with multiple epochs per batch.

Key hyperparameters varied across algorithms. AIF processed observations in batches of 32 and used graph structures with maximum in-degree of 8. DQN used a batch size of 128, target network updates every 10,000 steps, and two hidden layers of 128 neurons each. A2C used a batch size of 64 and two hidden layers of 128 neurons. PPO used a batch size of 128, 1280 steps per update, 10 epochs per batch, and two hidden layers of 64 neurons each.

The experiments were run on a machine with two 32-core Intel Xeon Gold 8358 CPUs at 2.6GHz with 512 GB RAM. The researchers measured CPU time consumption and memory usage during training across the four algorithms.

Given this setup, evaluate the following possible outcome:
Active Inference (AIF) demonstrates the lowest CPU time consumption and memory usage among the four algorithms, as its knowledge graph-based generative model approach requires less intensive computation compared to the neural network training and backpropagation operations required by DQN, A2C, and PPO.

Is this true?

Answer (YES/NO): NO